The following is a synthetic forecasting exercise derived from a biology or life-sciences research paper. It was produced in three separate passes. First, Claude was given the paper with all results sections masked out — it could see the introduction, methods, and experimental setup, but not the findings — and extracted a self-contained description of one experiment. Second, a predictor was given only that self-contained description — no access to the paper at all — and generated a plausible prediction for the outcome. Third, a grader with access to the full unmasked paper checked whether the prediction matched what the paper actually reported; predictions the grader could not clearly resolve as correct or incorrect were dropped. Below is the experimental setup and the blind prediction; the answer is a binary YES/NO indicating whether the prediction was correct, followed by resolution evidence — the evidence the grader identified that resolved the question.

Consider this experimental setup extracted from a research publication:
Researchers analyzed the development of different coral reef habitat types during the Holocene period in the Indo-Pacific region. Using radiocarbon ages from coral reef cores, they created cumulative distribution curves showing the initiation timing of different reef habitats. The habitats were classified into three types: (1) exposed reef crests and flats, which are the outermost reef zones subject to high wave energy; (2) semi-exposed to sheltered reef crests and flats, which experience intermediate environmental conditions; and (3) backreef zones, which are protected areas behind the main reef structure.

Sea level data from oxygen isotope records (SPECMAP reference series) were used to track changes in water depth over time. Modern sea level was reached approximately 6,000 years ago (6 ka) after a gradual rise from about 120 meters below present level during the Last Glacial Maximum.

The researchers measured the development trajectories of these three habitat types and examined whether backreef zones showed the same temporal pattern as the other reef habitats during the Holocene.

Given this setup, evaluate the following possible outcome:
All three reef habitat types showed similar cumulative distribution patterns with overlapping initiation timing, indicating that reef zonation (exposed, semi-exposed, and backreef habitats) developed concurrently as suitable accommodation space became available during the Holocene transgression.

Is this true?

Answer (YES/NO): NO